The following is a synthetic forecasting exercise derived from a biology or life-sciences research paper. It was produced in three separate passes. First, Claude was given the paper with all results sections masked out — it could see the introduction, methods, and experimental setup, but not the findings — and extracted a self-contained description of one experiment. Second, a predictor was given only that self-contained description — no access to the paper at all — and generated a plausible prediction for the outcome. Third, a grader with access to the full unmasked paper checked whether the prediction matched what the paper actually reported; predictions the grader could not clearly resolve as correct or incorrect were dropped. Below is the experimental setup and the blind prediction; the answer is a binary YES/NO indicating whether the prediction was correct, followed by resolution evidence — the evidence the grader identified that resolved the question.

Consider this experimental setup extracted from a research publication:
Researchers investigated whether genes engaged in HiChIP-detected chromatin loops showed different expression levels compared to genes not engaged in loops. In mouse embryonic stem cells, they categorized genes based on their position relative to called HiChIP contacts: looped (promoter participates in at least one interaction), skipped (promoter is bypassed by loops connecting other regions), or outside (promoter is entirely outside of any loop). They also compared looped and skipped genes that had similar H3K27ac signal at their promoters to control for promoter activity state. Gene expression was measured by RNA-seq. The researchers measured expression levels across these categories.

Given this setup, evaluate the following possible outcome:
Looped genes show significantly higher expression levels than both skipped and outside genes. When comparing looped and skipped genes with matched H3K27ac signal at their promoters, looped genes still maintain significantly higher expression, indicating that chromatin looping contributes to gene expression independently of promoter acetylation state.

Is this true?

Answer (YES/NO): YES